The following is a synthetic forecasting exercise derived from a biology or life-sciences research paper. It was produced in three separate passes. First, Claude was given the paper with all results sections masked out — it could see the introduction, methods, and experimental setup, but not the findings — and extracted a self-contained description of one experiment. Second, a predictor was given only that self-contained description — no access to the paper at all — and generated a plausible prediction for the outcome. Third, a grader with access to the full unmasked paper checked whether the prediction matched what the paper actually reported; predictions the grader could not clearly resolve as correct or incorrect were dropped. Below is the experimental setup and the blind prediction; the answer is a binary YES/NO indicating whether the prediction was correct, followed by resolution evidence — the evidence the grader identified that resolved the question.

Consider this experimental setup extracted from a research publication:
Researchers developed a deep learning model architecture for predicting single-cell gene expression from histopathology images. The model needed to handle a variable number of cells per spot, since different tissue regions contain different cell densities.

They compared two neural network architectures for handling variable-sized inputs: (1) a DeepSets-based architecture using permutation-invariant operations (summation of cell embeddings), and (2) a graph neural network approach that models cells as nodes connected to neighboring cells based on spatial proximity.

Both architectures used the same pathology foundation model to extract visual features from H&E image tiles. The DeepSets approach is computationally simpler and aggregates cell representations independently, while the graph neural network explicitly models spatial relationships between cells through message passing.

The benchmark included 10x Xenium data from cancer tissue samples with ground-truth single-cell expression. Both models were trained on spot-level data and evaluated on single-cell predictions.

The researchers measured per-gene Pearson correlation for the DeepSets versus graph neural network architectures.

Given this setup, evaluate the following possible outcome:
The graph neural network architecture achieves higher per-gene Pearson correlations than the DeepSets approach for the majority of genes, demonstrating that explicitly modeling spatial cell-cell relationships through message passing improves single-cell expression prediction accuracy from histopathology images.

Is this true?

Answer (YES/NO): NO